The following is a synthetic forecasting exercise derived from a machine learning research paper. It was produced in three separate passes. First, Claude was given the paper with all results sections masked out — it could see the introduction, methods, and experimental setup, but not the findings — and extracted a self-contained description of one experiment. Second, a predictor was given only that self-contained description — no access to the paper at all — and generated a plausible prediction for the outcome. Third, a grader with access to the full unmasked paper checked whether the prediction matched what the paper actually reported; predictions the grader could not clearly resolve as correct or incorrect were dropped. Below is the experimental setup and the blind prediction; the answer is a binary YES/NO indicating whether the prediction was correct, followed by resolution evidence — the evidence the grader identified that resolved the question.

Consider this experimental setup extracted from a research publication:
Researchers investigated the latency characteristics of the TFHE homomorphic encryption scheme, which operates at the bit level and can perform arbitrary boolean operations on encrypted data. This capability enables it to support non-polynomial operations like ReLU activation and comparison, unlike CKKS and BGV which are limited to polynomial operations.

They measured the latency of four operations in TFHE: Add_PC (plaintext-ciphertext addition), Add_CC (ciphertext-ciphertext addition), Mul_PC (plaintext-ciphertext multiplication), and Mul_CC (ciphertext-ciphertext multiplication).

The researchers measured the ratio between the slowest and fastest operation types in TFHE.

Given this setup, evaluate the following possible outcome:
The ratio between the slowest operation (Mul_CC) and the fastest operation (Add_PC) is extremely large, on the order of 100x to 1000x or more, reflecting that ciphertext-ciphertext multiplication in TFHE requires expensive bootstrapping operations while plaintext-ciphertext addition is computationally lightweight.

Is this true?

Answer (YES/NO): NO